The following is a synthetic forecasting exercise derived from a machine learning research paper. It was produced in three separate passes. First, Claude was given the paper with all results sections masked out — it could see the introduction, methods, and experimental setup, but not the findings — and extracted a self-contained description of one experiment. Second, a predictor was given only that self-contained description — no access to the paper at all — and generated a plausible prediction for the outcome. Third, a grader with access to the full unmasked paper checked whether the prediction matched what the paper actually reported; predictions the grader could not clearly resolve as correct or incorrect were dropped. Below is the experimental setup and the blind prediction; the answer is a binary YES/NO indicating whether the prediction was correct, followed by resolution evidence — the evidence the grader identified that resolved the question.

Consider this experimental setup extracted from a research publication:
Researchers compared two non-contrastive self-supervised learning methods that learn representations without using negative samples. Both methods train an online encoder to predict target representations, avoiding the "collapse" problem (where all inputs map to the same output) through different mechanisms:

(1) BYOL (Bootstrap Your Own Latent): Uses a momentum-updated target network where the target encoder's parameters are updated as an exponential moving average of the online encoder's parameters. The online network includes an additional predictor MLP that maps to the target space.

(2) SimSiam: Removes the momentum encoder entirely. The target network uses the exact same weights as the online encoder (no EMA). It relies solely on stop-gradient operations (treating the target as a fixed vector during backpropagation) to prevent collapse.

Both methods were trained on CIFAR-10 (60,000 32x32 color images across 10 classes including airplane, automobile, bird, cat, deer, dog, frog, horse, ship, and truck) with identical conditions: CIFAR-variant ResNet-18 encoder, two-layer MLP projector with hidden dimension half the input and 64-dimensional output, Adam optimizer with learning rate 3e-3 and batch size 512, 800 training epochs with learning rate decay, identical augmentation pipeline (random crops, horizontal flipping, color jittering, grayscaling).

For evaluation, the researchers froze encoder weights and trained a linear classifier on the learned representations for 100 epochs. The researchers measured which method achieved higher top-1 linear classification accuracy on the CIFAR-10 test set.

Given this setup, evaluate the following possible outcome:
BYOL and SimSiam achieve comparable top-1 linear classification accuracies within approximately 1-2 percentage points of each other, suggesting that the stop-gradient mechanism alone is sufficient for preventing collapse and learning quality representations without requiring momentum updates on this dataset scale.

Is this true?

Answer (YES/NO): YES